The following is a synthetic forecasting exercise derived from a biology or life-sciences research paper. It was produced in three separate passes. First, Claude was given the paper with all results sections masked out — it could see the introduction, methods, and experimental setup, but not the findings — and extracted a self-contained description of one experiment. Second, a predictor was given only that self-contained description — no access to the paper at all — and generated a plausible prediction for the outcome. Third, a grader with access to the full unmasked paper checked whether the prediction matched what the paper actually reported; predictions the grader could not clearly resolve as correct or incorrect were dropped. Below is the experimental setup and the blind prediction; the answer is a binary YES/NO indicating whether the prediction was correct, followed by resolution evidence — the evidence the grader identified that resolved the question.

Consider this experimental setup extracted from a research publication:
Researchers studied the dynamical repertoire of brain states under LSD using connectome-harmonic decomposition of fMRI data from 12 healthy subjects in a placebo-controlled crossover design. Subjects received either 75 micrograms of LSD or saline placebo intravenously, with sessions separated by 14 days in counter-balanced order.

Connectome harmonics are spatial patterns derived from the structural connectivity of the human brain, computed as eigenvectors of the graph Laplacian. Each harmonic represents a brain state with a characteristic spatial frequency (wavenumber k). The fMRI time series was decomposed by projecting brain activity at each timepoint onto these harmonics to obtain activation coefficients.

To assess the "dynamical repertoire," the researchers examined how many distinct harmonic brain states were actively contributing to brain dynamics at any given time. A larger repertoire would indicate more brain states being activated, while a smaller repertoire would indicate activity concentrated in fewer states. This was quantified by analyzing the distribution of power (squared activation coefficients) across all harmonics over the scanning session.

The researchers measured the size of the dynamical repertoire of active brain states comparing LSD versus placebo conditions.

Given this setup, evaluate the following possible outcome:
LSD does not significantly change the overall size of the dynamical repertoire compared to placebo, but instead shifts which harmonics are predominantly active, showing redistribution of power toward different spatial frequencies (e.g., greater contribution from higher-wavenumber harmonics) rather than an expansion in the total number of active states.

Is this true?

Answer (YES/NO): NO